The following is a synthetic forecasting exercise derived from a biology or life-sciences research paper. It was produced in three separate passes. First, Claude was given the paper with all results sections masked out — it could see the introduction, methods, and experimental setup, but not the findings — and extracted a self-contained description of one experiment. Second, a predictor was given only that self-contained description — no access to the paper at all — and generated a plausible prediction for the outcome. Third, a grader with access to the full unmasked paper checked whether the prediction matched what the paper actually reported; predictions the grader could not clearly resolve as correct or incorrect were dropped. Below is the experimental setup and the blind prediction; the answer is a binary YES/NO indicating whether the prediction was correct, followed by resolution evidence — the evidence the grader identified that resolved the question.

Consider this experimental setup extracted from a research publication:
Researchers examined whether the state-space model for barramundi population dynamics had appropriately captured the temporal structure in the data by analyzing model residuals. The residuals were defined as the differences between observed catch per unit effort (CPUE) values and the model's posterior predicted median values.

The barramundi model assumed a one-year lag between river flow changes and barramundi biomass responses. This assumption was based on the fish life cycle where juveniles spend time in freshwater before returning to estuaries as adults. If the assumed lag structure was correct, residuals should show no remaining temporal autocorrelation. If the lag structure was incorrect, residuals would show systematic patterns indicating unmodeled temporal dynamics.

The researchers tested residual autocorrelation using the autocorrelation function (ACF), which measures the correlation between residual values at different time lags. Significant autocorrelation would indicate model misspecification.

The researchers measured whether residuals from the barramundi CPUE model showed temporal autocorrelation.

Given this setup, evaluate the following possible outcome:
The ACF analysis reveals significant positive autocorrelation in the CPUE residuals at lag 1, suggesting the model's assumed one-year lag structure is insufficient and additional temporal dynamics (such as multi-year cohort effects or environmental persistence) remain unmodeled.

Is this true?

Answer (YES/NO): NO